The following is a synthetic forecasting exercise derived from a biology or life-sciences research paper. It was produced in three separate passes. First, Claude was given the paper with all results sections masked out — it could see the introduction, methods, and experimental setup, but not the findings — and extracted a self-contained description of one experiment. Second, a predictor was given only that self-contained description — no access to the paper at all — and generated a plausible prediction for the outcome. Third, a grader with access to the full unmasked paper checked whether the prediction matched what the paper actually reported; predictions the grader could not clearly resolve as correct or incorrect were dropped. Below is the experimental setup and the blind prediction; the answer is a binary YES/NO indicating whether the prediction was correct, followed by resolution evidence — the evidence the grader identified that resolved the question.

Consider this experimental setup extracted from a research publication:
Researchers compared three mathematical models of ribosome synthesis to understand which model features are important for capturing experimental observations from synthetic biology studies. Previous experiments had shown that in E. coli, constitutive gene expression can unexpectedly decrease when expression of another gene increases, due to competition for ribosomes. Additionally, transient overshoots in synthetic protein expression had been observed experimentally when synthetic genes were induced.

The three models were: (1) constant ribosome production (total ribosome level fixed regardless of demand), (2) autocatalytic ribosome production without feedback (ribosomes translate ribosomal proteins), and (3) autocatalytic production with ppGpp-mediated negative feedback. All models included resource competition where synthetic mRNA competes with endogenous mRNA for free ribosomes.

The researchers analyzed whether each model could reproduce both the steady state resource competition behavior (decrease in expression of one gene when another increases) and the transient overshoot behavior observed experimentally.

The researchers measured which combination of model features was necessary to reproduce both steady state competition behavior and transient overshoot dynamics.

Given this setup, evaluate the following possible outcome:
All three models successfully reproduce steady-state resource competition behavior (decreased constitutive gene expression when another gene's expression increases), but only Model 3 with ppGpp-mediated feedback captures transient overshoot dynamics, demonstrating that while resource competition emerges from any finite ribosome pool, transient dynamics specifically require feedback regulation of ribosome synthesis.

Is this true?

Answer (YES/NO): NO